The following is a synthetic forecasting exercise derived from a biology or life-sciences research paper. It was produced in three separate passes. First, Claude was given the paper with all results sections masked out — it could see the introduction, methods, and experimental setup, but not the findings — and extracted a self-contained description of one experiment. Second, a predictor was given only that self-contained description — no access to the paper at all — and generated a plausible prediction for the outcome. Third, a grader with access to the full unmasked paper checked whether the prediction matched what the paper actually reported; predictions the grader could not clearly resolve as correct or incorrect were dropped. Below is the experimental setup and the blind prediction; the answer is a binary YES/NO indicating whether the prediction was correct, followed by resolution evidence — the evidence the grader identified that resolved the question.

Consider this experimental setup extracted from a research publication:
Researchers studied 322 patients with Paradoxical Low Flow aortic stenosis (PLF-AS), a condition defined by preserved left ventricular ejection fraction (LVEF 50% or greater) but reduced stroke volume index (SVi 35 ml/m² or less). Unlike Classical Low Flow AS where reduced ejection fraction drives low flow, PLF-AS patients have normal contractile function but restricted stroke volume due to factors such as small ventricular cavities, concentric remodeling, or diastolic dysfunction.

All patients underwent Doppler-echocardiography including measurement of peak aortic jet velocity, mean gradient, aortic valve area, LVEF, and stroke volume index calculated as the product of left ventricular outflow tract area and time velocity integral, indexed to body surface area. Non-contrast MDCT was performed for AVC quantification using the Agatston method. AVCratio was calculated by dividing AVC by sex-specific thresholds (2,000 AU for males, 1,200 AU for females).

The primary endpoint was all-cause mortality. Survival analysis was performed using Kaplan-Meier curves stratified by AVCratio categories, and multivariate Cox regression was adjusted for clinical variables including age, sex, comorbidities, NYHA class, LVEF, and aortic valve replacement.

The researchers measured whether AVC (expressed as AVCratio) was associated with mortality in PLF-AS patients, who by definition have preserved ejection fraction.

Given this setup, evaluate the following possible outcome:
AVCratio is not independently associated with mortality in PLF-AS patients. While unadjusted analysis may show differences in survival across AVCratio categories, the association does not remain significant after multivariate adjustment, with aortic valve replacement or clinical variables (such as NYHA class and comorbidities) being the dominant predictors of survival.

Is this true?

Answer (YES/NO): NO